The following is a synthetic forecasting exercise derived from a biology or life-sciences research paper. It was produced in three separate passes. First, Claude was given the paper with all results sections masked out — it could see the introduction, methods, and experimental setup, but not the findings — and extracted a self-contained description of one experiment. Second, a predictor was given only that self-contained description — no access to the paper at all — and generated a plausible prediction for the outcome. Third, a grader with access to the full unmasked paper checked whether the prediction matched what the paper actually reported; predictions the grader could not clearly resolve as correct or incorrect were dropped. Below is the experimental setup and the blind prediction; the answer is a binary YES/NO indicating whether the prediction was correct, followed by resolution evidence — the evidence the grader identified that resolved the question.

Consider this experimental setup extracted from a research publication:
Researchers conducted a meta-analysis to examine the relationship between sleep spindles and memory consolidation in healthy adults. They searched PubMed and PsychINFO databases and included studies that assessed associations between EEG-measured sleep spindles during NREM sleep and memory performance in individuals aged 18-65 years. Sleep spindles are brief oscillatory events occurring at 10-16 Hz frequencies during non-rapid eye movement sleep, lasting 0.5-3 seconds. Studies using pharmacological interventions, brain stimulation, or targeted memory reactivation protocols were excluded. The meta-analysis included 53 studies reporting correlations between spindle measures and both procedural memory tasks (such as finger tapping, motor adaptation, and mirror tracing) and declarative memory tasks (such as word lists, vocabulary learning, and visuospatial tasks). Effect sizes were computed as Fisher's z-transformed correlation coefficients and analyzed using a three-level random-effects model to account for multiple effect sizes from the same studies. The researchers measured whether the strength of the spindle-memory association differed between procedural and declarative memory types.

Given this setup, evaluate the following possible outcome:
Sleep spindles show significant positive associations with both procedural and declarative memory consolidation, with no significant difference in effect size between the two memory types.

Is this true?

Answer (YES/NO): NO